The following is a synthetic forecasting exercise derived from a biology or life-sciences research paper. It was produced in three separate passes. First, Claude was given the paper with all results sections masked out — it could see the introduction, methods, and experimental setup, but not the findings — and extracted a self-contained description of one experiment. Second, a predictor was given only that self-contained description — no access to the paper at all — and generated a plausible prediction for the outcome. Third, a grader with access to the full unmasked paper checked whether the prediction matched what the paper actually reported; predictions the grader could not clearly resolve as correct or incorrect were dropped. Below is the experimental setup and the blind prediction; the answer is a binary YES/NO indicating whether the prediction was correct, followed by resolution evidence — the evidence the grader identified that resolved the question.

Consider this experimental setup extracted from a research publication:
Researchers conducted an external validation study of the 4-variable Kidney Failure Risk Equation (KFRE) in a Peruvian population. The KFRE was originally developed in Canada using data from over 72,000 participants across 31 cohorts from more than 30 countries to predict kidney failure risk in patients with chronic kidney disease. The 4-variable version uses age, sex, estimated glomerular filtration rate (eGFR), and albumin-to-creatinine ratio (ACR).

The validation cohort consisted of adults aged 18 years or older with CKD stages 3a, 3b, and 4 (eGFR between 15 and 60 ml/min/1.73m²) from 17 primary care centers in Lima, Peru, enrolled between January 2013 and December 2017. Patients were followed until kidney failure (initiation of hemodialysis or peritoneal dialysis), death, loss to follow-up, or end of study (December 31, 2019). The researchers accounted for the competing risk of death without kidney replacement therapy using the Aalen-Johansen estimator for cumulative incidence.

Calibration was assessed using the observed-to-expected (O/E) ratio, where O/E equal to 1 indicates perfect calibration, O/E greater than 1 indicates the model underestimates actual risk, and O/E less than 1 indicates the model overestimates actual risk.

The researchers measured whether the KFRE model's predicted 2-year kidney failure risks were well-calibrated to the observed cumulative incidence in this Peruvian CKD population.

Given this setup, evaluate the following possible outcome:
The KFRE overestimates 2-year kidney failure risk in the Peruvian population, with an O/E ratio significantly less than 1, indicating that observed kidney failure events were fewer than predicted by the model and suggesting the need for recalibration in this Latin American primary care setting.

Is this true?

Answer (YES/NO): NO